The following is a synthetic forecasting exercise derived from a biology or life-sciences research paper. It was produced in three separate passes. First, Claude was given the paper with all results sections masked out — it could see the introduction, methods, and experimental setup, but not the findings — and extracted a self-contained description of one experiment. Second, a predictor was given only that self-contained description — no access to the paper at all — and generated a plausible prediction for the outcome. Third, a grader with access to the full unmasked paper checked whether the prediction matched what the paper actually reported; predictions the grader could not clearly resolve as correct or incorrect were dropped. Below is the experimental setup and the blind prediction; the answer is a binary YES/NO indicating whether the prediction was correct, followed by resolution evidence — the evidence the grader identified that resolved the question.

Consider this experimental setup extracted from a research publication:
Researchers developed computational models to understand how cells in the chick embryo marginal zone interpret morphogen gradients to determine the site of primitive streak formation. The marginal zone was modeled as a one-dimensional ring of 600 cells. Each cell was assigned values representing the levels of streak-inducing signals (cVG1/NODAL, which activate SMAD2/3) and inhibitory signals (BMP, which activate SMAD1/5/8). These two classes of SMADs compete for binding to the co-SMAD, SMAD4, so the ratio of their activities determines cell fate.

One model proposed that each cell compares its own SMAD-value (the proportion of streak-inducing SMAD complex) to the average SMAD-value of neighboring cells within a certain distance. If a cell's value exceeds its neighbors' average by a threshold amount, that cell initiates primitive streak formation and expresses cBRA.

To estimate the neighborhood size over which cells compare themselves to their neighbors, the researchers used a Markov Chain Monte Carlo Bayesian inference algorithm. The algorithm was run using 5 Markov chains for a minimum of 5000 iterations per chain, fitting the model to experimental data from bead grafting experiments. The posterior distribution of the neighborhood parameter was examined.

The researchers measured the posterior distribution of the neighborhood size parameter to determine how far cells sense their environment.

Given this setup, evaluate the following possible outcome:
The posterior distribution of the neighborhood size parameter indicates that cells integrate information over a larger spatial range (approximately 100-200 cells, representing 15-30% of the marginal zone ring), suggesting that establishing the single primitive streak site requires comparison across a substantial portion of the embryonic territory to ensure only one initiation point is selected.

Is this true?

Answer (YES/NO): YES